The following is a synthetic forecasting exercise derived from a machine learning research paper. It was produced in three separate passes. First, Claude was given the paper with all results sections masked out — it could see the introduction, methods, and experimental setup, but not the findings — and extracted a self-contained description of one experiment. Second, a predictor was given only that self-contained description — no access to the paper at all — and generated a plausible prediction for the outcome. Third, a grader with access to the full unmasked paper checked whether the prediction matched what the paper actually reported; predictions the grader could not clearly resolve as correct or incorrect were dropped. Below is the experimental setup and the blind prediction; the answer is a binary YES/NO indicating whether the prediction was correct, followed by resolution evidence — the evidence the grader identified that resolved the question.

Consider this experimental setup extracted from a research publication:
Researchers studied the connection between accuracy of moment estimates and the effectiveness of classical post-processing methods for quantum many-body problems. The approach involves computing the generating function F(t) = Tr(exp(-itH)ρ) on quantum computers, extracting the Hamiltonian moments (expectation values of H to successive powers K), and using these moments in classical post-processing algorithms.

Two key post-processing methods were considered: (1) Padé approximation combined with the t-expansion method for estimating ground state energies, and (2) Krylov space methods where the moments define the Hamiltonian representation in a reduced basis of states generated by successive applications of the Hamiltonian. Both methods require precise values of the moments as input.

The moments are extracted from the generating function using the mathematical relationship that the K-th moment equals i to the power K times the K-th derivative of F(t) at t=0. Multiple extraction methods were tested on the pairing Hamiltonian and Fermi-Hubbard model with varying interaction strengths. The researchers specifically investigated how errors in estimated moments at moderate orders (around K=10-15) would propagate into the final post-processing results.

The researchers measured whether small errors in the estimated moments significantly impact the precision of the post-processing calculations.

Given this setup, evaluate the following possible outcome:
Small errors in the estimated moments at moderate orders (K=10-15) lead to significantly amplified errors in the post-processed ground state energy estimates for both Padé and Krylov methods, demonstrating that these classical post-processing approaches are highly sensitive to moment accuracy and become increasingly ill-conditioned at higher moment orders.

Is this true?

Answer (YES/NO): YES